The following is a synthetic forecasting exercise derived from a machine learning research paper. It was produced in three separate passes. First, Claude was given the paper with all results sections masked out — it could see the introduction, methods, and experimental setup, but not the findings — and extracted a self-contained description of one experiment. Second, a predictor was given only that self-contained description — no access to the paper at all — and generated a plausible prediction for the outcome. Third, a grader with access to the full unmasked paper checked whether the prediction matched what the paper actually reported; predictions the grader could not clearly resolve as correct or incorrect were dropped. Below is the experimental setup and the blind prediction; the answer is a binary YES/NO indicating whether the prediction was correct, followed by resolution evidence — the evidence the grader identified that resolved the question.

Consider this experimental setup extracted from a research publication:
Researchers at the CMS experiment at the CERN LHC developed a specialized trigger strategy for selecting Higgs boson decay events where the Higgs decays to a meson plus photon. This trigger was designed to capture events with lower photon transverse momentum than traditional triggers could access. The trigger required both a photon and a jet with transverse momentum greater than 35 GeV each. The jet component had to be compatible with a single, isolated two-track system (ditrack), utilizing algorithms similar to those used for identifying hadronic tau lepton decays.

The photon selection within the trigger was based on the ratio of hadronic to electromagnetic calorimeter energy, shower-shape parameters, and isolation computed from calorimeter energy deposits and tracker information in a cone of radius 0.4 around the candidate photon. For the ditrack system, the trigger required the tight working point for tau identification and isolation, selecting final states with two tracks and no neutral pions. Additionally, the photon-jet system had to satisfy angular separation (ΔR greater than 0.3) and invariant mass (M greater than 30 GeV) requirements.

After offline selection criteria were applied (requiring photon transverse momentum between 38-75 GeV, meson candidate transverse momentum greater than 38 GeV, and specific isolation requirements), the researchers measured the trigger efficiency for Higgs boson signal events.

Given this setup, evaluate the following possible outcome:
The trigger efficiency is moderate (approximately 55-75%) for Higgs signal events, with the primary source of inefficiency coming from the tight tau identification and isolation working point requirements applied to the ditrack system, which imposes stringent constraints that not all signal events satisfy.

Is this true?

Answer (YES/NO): NO